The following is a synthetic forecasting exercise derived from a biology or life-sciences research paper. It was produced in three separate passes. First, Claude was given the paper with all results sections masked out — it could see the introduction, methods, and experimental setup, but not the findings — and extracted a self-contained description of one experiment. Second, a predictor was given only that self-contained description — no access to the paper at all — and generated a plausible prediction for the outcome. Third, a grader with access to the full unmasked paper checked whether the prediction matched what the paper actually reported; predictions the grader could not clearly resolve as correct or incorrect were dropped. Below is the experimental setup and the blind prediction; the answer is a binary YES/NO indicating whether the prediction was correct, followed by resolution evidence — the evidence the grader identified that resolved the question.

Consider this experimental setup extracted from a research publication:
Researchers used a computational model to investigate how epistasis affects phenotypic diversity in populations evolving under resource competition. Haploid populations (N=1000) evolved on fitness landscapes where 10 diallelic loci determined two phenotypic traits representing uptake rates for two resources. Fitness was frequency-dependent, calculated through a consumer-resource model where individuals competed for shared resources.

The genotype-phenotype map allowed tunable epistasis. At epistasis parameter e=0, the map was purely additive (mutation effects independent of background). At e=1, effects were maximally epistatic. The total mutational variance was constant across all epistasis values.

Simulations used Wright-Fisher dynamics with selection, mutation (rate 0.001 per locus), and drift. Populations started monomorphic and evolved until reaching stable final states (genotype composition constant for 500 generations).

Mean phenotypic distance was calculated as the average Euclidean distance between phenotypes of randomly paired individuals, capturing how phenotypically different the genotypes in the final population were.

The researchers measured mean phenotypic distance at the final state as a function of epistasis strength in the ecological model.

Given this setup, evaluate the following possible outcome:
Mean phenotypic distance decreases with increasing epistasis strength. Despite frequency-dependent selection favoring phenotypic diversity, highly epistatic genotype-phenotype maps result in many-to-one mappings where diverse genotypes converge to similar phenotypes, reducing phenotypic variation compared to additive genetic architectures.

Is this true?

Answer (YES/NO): NO